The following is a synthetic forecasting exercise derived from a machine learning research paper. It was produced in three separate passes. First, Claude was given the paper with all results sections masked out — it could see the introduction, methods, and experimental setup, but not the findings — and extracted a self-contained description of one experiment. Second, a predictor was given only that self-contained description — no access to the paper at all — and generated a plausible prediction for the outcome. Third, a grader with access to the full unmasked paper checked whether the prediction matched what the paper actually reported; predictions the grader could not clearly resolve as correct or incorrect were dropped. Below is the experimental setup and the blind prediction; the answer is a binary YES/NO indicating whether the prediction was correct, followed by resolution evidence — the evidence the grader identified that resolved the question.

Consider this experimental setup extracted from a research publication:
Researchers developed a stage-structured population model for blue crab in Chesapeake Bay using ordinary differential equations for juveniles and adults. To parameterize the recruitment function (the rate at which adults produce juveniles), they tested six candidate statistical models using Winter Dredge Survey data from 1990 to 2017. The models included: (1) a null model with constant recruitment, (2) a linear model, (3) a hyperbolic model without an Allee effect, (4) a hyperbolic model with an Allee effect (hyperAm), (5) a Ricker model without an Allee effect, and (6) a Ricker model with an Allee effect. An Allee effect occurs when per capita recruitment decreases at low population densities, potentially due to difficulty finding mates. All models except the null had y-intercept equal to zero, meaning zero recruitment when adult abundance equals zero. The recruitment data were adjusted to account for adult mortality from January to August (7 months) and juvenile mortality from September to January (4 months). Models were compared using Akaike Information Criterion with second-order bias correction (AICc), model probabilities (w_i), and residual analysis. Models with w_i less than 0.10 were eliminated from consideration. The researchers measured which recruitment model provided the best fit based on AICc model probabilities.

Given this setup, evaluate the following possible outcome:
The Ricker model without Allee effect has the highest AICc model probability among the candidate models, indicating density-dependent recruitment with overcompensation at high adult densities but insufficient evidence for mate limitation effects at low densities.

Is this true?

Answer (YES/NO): NO